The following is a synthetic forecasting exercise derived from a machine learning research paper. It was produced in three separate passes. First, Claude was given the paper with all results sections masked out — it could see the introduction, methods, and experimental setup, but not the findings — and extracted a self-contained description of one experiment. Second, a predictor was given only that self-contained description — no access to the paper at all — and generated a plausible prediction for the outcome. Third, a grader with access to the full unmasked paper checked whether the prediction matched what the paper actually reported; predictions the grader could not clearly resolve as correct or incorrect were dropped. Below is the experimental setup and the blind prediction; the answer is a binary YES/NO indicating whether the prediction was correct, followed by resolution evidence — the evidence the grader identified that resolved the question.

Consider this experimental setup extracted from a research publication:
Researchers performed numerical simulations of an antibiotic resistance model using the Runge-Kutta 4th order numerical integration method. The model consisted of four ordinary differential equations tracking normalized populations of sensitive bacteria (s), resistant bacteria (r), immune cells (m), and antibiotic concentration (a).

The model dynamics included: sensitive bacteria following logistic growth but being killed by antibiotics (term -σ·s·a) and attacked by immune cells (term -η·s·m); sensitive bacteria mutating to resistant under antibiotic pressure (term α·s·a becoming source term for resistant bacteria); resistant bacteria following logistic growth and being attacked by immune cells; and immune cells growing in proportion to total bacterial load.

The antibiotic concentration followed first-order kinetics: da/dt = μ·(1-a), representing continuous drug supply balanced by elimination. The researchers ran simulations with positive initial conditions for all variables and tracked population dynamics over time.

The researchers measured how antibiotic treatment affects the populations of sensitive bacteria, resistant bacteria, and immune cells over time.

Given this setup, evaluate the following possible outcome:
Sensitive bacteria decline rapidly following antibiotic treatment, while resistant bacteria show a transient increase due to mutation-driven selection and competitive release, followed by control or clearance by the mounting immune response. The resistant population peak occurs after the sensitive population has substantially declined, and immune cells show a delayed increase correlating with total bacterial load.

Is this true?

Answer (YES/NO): NO